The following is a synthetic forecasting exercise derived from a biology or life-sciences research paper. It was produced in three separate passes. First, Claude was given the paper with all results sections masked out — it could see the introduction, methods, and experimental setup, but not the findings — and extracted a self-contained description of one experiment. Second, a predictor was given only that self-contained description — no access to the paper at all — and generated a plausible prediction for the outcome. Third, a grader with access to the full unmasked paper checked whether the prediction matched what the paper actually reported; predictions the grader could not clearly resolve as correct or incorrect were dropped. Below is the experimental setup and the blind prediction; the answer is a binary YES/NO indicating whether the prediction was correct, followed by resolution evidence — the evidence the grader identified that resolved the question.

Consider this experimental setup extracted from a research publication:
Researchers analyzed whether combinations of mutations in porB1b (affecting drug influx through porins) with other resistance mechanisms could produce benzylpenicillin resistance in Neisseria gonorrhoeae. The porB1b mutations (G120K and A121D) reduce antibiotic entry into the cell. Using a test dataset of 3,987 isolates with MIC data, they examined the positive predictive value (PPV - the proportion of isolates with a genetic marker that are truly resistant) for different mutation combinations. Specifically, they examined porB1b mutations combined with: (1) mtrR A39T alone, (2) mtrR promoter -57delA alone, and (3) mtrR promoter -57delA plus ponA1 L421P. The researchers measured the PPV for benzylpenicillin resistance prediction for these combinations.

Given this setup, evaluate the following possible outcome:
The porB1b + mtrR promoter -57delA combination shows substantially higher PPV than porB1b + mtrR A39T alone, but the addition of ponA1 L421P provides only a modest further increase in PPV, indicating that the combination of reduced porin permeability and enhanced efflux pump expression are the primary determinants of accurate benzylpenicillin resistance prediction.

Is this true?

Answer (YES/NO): NO